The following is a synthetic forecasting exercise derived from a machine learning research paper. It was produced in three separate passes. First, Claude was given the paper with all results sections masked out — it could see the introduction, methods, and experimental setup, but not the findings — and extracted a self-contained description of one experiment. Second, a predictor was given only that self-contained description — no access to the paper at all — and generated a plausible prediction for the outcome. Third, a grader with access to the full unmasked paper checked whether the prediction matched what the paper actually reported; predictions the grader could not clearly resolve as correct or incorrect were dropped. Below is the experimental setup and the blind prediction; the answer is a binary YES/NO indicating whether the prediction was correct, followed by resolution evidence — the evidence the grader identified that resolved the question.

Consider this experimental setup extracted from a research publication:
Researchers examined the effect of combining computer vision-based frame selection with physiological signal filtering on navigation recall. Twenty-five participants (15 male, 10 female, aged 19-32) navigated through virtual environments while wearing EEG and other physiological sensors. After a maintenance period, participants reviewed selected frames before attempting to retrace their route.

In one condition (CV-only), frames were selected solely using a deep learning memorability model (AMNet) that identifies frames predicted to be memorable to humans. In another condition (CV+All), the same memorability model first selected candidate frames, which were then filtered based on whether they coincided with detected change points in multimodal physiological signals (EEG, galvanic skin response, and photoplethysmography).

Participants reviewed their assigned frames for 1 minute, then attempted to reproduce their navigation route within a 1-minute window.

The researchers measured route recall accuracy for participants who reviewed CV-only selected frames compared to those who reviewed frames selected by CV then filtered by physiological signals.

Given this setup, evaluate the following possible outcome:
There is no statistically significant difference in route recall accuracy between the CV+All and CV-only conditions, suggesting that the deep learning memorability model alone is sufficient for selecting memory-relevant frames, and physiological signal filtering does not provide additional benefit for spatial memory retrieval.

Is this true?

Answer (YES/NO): NO